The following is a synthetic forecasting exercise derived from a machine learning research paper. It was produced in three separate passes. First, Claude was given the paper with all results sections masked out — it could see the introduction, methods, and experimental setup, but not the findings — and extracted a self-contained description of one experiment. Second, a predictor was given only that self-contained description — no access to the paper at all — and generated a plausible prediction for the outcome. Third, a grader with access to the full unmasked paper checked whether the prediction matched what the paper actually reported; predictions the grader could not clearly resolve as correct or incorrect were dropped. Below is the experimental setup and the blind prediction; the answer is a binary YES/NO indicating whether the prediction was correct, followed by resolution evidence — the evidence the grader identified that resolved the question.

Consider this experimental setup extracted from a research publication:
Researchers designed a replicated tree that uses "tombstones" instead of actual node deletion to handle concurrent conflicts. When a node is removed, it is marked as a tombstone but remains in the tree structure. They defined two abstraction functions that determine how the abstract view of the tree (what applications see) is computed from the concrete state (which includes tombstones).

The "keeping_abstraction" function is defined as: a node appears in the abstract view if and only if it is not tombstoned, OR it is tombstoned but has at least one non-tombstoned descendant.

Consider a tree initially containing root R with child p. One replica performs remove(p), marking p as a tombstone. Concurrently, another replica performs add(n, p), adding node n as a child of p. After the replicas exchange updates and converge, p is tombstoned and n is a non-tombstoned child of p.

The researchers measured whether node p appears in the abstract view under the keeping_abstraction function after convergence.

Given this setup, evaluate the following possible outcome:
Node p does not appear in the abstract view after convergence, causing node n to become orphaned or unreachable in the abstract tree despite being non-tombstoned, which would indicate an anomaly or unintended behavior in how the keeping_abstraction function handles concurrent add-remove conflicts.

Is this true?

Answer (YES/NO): NO